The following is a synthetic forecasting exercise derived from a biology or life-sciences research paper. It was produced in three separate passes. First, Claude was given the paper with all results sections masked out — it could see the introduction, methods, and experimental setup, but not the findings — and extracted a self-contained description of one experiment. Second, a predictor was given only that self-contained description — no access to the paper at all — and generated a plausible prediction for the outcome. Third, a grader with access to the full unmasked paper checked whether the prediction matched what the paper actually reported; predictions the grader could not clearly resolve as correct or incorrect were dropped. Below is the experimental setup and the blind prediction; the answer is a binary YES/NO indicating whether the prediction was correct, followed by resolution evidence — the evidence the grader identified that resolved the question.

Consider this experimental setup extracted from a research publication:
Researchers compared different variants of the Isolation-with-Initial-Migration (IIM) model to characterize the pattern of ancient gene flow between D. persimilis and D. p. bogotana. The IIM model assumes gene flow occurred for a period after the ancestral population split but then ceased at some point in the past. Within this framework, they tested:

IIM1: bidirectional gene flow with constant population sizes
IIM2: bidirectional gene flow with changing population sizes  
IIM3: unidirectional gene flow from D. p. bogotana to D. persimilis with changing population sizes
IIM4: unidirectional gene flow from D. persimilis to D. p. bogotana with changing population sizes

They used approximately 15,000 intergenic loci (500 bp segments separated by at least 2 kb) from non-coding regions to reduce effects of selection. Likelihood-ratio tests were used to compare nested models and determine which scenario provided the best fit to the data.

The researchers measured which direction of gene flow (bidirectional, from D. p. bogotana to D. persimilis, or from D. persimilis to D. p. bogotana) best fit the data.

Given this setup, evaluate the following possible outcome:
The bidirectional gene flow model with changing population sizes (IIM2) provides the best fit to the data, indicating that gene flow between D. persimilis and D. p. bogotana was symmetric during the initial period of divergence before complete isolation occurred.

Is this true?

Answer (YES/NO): NO